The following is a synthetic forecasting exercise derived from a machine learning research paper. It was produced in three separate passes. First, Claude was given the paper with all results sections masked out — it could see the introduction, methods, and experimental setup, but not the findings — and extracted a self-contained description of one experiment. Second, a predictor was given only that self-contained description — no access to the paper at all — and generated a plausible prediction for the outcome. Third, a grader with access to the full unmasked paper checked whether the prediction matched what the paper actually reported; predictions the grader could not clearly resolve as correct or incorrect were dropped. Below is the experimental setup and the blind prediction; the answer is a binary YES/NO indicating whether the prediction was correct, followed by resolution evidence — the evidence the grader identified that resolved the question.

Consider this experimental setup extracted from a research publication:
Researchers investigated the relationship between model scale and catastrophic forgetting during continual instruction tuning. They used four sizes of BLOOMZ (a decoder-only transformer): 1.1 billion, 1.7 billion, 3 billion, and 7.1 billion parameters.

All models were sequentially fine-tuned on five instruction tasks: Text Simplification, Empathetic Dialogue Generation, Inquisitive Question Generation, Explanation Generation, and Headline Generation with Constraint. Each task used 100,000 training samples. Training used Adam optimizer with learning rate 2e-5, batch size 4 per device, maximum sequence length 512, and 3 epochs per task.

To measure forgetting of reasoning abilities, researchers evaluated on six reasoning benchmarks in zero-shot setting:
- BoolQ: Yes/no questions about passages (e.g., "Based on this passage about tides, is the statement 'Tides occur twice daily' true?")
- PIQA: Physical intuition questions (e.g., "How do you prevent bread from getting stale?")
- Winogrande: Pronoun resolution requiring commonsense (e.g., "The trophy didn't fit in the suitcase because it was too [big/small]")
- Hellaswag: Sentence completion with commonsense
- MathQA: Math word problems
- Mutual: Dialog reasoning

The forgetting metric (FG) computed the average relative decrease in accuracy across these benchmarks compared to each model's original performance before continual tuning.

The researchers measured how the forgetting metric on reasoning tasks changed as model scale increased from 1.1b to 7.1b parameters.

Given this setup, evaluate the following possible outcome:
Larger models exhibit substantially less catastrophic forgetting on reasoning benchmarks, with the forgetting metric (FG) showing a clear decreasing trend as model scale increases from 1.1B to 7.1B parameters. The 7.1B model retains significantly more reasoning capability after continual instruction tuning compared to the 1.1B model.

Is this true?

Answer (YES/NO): NO